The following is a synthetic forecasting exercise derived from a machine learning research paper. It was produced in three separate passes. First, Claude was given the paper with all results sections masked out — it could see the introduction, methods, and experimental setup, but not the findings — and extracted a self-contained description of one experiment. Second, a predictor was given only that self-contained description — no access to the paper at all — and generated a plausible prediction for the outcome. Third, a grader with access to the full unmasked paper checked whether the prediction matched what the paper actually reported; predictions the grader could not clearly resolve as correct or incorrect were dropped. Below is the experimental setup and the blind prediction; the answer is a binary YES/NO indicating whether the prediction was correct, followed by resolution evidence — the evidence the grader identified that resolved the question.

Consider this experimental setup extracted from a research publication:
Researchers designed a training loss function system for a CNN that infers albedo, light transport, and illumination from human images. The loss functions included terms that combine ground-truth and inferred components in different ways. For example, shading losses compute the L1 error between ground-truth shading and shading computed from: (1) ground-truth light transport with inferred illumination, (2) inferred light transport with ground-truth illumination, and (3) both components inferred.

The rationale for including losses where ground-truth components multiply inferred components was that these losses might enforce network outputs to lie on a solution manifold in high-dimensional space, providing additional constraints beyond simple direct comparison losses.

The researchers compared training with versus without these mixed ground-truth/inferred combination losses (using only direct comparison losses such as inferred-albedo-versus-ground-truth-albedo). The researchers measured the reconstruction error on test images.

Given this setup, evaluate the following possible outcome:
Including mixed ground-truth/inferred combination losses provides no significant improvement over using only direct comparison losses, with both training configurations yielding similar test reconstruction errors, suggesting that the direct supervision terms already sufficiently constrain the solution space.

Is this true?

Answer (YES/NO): NO